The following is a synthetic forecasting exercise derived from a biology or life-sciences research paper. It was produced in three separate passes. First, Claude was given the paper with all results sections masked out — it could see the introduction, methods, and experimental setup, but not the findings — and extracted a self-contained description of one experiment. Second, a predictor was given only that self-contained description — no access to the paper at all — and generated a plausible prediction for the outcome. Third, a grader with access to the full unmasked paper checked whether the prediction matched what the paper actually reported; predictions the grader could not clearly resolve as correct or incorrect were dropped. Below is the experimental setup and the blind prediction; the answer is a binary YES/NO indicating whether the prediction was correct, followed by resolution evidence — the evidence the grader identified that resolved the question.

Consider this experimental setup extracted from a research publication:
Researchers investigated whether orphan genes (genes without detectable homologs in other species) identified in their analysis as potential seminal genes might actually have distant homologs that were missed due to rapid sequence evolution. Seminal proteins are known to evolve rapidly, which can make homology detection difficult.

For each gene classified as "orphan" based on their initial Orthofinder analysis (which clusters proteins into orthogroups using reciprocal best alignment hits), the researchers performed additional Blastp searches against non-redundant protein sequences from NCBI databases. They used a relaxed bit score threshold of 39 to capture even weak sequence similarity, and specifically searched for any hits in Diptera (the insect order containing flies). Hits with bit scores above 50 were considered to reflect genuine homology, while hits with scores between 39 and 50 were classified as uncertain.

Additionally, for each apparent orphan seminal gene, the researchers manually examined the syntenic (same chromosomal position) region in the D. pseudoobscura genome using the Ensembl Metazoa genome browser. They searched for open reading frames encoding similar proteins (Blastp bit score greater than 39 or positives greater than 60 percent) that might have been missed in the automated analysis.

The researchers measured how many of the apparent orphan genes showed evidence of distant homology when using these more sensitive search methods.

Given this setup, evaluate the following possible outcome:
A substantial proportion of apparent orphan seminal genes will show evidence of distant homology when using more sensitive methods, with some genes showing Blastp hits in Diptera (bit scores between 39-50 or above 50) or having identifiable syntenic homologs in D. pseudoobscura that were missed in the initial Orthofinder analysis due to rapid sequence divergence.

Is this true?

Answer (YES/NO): YES